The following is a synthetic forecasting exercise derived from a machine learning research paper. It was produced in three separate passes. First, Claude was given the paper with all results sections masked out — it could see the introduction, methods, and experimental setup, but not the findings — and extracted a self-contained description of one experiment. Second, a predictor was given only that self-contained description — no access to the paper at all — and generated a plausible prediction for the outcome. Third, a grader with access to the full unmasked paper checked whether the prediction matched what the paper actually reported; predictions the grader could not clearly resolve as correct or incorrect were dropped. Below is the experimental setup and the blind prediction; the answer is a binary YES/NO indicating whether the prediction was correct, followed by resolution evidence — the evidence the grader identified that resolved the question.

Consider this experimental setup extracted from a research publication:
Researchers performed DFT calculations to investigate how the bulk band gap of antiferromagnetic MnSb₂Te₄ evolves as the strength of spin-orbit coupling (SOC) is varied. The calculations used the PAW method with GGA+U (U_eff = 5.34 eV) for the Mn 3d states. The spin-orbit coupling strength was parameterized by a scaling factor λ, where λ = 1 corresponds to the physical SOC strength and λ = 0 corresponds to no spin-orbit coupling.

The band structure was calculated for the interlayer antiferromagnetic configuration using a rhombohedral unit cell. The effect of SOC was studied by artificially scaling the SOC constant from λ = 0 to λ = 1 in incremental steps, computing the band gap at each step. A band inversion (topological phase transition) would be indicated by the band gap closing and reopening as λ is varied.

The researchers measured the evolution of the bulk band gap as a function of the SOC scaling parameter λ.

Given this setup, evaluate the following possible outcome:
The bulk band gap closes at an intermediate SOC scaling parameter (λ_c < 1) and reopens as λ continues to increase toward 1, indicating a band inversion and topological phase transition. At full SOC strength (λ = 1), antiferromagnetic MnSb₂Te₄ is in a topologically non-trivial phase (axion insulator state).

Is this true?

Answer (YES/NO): NO